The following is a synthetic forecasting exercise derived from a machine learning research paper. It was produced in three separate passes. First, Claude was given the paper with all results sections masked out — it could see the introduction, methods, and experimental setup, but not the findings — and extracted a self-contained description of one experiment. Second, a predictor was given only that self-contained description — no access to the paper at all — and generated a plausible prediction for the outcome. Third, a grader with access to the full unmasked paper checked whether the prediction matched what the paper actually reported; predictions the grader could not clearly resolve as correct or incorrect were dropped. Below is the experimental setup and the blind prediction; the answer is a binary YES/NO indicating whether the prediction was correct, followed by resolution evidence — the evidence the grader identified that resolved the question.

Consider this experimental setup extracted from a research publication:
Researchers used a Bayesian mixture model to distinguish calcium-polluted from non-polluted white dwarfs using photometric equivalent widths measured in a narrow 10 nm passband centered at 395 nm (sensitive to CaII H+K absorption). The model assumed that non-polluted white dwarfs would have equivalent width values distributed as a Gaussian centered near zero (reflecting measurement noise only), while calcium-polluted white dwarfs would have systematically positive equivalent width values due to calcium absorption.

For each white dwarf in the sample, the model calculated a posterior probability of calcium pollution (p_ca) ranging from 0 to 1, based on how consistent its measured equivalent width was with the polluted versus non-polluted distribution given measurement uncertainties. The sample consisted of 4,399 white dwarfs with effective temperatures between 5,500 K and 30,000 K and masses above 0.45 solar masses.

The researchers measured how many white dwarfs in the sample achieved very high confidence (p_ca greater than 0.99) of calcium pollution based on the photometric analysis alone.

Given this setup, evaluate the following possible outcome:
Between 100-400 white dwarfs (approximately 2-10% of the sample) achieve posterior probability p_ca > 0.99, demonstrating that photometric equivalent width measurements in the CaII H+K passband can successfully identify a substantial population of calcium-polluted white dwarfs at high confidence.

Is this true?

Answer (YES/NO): NO